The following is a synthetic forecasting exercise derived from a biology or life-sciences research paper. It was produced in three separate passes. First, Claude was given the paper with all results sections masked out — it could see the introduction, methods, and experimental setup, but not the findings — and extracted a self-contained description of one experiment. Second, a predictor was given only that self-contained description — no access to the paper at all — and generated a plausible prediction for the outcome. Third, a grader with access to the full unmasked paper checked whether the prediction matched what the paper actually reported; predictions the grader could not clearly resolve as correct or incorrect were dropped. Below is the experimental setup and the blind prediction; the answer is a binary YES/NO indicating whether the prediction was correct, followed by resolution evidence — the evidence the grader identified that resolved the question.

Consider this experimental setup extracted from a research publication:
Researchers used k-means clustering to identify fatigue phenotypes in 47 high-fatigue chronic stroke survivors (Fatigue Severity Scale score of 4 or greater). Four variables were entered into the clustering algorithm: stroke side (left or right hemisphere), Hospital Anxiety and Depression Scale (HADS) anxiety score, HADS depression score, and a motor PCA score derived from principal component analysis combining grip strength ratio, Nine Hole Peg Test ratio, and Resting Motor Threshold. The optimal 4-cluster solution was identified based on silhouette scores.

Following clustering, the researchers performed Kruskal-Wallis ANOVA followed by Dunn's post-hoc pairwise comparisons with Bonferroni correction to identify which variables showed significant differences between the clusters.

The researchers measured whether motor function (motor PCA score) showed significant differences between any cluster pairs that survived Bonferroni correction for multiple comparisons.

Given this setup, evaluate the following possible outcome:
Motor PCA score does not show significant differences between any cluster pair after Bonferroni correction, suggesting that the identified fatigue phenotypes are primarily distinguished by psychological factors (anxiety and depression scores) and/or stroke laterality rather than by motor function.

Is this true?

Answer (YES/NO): YES